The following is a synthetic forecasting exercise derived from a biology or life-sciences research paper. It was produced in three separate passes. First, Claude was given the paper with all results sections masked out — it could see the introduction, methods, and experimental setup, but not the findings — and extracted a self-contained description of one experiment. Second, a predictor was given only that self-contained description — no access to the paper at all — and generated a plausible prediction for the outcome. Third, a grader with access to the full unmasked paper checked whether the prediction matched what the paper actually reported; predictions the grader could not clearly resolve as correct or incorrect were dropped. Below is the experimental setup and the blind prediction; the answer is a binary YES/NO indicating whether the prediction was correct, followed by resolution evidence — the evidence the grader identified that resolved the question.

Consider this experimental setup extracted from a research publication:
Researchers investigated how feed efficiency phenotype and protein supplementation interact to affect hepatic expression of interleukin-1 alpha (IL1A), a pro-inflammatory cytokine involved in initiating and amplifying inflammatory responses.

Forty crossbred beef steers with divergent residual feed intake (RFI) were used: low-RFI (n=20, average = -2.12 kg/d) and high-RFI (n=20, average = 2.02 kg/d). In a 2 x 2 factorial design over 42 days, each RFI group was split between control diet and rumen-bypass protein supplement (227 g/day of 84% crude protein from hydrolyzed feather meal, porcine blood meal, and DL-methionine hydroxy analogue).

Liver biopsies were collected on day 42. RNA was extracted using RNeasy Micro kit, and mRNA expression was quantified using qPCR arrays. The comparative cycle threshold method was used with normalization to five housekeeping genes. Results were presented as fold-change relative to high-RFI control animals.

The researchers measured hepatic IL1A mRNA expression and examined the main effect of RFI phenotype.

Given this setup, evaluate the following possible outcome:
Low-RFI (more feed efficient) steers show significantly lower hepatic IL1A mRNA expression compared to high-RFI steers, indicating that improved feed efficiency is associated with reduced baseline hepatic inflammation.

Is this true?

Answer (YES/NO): NO